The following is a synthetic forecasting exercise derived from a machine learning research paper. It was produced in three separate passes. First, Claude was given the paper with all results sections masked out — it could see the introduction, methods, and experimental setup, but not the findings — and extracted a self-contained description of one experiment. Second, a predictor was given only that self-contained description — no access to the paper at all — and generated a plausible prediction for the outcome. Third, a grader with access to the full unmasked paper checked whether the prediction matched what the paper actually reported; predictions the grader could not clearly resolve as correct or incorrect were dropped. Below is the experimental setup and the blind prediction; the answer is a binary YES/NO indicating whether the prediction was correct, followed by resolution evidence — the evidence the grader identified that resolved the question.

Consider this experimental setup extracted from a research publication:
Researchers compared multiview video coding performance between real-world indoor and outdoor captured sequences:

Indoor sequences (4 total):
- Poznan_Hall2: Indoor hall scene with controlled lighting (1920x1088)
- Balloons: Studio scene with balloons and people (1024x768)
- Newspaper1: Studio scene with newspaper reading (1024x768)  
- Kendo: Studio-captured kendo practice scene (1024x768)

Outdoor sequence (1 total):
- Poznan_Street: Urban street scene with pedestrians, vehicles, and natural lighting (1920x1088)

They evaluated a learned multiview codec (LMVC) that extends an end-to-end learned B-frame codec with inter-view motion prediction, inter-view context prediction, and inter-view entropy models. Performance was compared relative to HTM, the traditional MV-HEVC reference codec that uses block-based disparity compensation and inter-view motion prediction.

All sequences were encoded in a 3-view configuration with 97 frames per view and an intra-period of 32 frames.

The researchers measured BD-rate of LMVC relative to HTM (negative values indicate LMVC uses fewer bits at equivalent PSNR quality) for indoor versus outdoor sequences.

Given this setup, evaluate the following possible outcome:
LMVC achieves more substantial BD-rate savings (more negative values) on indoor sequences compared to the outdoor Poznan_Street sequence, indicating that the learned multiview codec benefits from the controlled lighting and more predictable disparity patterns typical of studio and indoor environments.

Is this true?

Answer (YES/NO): YES